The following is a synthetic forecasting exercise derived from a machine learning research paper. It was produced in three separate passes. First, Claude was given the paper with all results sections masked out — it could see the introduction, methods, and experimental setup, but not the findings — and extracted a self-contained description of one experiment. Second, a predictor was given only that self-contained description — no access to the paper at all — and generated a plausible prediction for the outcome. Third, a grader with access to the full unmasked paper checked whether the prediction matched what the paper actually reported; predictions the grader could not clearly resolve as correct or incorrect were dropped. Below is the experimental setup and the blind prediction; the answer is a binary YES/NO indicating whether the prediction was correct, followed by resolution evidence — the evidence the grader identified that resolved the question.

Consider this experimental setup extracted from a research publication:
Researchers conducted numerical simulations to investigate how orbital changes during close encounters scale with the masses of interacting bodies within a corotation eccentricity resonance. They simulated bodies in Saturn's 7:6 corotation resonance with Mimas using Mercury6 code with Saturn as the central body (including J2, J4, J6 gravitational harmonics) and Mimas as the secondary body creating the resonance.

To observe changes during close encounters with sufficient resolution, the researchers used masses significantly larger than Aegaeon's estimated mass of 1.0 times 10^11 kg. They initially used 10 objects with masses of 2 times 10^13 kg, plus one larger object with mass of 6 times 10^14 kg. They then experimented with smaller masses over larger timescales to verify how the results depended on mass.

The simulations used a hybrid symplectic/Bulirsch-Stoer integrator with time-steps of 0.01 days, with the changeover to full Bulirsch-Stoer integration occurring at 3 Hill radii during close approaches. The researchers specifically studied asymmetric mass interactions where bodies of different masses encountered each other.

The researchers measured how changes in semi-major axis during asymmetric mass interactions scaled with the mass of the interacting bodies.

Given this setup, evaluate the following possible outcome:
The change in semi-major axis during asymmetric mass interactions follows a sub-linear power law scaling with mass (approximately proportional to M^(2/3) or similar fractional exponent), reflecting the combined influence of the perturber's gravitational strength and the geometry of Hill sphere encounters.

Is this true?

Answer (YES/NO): NO